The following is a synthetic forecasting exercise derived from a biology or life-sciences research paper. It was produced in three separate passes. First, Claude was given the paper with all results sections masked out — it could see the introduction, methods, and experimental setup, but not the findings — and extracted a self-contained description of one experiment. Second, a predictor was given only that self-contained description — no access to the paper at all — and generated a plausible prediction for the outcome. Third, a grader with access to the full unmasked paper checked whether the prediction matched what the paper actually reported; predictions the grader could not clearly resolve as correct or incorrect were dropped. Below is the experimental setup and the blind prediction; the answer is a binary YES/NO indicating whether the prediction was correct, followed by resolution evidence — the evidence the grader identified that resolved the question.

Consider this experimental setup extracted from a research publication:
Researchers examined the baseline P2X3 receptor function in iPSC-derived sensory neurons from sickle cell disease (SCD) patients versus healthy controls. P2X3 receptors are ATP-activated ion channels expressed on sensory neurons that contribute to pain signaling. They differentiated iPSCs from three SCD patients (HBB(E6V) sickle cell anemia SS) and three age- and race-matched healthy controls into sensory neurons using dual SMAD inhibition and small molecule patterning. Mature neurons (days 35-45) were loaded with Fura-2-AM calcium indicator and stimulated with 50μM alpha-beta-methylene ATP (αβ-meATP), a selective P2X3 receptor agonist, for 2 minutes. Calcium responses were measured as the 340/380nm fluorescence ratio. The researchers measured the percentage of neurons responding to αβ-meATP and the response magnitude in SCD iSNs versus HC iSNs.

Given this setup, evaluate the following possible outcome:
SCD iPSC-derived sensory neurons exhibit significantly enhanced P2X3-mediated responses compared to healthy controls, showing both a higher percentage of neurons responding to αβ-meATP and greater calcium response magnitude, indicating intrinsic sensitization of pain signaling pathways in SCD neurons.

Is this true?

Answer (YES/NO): NO